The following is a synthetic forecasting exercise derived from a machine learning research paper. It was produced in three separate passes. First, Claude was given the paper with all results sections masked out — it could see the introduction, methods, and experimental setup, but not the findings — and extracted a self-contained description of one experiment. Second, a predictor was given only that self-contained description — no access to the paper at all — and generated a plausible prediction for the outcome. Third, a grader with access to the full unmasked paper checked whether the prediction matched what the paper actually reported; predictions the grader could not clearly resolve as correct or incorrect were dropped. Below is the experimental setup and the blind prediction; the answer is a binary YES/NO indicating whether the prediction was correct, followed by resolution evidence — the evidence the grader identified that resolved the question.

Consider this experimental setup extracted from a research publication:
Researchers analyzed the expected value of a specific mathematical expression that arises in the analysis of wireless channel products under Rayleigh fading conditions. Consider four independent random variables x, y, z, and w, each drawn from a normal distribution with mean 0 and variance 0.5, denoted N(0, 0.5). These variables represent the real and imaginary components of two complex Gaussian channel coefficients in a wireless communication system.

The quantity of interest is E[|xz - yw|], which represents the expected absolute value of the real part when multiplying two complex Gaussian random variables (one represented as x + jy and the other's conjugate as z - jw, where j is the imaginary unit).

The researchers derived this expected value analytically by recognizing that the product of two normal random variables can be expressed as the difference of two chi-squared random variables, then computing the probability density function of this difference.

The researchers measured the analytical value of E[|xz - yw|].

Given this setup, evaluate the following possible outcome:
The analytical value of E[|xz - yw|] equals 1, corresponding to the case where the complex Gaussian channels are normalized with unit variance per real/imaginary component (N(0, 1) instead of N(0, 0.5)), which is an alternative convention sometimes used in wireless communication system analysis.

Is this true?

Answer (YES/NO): NO